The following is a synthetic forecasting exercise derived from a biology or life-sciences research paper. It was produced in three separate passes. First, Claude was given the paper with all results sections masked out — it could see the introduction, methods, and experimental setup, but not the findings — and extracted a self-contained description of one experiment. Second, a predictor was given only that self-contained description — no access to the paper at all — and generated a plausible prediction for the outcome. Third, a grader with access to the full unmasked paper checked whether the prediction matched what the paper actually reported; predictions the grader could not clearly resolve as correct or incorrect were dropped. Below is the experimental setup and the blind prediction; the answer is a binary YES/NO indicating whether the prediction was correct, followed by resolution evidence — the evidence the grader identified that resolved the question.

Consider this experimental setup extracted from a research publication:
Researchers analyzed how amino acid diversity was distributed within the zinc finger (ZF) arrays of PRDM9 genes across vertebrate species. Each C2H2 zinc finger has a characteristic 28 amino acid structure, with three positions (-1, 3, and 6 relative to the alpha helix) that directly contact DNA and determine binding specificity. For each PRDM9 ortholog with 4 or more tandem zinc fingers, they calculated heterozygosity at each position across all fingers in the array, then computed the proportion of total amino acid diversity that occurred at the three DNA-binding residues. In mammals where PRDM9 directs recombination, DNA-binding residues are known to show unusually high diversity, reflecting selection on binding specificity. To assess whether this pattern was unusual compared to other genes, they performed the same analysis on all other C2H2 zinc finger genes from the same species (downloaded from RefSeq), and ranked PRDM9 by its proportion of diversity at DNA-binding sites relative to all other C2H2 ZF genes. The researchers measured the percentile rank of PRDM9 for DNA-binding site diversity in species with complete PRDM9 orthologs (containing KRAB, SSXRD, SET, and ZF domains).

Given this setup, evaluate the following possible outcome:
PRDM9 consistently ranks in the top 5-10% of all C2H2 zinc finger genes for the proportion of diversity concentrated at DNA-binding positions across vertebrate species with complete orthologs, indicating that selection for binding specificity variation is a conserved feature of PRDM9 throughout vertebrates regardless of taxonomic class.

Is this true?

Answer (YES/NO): YES